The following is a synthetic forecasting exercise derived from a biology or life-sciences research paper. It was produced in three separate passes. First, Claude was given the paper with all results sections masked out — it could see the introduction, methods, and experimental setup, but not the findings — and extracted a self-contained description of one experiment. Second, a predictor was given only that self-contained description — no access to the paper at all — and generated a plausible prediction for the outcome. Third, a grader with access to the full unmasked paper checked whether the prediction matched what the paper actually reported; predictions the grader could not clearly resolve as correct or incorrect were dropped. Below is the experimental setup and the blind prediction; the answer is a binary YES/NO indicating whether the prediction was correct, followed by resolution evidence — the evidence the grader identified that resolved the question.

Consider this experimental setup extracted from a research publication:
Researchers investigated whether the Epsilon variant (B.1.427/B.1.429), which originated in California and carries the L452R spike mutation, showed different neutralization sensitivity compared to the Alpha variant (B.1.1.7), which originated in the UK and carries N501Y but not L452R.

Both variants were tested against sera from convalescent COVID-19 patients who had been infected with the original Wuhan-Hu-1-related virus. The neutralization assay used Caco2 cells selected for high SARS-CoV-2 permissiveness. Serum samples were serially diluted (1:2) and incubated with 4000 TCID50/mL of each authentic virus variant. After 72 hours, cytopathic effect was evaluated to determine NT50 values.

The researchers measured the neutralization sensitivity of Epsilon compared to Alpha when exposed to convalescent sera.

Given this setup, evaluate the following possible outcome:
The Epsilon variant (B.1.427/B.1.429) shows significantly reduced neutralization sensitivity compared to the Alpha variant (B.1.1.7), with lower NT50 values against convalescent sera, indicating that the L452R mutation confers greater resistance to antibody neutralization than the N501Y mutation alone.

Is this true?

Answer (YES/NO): YES